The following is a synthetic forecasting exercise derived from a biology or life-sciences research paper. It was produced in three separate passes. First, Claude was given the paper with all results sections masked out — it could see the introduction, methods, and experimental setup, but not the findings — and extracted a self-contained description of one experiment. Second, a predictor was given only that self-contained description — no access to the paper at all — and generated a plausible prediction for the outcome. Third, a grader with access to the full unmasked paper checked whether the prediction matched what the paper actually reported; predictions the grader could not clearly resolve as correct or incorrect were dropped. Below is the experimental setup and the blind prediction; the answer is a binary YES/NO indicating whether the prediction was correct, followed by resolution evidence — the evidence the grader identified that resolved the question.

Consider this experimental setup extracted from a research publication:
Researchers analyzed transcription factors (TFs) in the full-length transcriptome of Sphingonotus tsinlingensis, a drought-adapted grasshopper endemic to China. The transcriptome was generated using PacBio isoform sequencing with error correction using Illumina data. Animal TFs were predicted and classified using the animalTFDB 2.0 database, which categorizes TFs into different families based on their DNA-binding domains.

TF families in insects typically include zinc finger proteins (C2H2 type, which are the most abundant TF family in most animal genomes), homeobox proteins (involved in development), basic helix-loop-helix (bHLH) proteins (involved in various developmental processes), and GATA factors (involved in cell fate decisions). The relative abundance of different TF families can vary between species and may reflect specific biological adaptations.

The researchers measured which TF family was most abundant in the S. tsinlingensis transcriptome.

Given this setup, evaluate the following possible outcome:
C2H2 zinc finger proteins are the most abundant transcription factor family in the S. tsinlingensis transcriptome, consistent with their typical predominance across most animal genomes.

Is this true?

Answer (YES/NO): YES